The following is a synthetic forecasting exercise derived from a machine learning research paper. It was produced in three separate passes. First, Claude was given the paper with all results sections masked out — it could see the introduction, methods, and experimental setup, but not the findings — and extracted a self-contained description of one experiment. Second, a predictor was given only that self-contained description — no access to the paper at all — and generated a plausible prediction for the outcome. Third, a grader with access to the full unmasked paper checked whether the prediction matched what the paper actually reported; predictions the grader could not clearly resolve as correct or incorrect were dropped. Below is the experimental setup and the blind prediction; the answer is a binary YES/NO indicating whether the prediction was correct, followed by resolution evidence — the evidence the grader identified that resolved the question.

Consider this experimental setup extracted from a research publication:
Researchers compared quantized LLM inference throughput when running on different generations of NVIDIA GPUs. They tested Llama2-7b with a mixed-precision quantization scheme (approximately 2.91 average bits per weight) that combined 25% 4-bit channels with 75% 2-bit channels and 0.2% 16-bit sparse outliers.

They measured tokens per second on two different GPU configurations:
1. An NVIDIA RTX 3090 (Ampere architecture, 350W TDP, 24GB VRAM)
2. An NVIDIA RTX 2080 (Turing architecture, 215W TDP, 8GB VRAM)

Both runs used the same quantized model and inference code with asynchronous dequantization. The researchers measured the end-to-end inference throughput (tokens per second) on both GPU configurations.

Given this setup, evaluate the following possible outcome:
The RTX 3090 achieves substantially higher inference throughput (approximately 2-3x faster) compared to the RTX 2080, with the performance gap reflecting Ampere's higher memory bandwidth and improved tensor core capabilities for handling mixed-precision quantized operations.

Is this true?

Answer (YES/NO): NO